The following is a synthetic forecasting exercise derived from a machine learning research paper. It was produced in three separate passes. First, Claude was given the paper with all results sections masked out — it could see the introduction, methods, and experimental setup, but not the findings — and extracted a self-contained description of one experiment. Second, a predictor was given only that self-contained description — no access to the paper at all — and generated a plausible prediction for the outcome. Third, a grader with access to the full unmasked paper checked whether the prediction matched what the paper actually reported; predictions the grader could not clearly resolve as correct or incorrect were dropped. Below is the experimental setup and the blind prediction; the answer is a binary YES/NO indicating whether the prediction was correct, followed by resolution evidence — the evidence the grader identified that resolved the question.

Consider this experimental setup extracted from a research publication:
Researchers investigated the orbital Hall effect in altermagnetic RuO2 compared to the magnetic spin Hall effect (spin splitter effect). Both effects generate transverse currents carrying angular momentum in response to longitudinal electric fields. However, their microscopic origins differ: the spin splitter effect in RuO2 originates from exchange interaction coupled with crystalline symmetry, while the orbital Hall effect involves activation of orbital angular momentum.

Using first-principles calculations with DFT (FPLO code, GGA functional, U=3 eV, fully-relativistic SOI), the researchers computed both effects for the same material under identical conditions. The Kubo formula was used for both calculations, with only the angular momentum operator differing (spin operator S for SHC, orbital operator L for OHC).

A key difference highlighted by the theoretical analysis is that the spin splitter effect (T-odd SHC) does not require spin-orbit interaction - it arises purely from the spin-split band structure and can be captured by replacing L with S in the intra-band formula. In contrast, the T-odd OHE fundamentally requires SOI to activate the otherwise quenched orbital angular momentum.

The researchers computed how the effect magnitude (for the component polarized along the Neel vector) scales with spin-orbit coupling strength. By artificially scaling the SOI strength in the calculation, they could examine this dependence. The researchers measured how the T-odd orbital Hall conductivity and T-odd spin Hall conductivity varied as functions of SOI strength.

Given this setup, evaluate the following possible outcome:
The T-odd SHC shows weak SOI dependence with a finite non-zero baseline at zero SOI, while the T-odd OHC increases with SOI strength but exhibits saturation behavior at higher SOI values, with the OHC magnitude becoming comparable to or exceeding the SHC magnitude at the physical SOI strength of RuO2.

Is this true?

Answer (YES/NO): NO